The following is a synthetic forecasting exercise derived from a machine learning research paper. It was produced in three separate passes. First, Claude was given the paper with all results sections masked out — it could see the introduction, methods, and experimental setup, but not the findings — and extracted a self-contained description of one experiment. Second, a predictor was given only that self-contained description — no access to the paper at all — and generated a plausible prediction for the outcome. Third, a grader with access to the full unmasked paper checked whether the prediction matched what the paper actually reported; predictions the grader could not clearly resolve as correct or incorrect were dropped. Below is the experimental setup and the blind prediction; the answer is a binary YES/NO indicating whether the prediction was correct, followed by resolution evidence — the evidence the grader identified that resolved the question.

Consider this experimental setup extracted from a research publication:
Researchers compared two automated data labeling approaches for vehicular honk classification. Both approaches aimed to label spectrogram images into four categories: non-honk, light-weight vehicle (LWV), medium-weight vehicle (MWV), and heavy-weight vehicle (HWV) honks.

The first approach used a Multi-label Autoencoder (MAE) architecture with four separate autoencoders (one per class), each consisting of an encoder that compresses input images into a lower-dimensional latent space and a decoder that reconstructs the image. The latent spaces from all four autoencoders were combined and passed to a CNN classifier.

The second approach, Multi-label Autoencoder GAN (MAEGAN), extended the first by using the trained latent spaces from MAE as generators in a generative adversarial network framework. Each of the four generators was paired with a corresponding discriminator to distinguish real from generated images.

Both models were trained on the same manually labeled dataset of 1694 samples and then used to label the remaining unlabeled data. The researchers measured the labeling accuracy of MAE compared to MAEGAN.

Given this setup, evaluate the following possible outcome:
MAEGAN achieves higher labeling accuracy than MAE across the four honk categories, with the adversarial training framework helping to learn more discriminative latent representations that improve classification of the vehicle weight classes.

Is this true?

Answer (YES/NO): NO